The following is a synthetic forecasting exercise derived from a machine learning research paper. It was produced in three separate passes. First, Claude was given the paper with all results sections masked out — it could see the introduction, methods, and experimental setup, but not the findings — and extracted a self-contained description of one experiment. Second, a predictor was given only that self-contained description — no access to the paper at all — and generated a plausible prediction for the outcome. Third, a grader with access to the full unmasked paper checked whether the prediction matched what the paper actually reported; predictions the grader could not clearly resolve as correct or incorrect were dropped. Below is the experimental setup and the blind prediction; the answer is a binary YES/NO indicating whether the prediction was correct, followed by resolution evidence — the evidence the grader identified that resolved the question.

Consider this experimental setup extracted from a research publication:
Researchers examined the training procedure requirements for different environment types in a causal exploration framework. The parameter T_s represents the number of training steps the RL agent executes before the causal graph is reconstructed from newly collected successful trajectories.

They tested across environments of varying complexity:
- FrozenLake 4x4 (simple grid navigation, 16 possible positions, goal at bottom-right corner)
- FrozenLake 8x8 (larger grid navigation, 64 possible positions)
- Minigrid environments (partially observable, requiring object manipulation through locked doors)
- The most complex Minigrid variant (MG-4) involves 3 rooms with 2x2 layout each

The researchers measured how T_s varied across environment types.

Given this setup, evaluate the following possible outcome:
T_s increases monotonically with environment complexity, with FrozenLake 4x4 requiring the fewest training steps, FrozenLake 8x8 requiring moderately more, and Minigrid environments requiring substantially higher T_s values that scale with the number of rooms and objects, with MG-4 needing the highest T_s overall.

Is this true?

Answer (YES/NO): YES